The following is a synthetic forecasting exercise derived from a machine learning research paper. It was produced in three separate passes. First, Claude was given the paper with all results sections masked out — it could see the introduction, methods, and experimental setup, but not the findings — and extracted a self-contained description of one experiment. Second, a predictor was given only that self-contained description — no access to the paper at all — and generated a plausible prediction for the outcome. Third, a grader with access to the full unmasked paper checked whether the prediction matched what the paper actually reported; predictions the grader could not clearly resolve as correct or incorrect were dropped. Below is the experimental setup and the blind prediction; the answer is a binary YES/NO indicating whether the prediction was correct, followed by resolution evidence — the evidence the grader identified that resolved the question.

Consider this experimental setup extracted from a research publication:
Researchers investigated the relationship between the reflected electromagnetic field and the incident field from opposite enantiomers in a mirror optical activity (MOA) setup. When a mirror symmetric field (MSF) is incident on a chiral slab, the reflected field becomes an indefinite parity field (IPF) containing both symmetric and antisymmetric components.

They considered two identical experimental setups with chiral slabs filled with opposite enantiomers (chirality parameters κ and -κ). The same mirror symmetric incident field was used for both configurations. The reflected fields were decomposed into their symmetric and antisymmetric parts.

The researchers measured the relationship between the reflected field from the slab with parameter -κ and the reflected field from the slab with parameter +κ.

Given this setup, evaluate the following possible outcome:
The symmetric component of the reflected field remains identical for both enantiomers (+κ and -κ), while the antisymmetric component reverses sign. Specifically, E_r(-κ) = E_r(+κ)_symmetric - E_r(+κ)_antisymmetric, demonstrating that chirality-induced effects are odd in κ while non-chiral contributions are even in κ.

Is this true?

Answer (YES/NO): YES